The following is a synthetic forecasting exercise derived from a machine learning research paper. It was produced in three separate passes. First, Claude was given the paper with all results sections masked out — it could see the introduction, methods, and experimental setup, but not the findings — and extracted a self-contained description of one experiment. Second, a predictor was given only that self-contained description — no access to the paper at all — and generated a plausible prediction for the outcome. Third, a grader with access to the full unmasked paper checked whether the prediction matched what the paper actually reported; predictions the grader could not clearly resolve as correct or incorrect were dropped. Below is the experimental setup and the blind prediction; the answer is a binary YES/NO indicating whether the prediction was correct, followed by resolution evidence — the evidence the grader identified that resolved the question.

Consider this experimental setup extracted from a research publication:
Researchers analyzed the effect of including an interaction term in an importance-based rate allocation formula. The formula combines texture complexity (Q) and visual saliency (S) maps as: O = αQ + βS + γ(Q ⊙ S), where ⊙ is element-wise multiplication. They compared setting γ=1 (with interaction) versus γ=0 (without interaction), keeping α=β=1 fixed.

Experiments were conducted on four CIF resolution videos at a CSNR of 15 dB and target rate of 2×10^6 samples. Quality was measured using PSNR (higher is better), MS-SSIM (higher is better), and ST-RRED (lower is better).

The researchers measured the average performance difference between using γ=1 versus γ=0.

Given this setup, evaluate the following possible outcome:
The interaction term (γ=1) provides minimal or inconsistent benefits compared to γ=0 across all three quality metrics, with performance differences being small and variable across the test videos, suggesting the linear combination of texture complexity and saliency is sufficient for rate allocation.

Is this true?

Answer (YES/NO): NO